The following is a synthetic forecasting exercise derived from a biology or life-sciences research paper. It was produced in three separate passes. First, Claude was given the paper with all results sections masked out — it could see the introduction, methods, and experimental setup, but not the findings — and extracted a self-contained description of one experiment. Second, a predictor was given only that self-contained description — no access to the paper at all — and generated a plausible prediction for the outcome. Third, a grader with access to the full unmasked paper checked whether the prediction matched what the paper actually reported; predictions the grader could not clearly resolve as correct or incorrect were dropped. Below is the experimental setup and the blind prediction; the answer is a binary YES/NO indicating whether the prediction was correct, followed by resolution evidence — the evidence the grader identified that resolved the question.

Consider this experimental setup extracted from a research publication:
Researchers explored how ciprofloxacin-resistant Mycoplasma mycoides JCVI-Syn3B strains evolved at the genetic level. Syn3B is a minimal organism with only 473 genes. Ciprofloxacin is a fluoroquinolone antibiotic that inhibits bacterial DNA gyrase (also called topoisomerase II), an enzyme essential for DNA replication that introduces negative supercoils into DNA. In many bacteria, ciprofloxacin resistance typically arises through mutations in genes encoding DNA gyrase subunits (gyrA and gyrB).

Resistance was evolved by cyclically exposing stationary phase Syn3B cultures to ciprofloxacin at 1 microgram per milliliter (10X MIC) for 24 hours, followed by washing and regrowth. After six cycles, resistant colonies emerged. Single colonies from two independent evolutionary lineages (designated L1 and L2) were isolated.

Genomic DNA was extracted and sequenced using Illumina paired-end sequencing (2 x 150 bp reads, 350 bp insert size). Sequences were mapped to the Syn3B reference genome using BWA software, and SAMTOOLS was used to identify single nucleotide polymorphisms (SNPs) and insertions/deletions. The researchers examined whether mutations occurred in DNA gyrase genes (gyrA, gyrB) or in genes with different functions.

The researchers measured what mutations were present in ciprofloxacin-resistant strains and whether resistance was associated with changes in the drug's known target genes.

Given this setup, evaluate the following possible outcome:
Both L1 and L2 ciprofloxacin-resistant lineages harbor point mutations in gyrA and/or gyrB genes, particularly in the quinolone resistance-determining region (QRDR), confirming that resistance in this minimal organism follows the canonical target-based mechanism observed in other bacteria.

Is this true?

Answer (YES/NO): YES